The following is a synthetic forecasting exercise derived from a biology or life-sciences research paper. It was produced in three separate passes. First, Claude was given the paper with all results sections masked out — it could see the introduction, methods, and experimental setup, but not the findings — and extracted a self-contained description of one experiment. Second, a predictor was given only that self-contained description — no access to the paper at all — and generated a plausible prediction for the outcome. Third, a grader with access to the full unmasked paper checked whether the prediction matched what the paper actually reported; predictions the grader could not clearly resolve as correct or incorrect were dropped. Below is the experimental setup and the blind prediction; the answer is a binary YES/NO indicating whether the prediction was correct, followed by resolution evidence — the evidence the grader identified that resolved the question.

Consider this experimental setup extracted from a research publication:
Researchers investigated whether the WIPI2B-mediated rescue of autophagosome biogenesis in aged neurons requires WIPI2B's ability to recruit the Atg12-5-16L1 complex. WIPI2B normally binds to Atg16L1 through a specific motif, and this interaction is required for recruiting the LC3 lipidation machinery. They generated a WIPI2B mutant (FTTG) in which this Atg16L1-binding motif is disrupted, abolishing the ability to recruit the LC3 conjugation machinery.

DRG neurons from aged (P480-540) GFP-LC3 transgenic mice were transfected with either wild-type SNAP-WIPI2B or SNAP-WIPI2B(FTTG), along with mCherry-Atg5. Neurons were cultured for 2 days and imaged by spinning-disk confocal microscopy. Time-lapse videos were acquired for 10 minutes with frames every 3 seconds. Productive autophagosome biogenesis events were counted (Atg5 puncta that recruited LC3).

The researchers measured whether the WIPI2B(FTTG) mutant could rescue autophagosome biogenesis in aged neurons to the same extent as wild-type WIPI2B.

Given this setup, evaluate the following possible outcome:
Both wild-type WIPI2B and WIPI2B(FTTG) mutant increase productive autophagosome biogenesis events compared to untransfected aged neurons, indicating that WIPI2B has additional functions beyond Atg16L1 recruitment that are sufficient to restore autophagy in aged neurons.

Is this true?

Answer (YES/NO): NO